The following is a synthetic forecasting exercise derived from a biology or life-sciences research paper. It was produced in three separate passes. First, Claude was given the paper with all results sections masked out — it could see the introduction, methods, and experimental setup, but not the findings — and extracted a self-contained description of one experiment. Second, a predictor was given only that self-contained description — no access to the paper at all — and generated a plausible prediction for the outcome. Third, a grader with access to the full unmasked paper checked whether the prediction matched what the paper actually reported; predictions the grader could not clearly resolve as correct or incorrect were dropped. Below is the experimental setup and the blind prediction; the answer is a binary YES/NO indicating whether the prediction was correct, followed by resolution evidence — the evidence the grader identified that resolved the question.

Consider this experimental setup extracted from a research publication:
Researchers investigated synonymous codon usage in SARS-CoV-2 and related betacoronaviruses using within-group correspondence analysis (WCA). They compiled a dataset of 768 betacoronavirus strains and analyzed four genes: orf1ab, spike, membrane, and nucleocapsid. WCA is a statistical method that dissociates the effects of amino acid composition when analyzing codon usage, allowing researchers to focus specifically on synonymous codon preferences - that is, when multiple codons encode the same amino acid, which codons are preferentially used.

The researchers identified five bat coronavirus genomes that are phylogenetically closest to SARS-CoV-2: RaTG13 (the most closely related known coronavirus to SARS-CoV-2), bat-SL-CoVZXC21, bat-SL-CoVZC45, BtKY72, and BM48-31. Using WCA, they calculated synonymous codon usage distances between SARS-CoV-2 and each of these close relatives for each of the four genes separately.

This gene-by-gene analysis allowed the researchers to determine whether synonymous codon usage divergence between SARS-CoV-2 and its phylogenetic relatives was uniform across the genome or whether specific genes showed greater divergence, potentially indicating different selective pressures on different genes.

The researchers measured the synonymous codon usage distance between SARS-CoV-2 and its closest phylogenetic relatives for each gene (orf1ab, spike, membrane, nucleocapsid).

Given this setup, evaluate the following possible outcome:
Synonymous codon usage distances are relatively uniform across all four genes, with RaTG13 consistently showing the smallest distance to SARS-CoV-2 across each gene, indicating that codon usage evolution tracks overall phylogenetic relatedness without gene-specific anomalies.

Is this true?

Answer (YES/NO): NO